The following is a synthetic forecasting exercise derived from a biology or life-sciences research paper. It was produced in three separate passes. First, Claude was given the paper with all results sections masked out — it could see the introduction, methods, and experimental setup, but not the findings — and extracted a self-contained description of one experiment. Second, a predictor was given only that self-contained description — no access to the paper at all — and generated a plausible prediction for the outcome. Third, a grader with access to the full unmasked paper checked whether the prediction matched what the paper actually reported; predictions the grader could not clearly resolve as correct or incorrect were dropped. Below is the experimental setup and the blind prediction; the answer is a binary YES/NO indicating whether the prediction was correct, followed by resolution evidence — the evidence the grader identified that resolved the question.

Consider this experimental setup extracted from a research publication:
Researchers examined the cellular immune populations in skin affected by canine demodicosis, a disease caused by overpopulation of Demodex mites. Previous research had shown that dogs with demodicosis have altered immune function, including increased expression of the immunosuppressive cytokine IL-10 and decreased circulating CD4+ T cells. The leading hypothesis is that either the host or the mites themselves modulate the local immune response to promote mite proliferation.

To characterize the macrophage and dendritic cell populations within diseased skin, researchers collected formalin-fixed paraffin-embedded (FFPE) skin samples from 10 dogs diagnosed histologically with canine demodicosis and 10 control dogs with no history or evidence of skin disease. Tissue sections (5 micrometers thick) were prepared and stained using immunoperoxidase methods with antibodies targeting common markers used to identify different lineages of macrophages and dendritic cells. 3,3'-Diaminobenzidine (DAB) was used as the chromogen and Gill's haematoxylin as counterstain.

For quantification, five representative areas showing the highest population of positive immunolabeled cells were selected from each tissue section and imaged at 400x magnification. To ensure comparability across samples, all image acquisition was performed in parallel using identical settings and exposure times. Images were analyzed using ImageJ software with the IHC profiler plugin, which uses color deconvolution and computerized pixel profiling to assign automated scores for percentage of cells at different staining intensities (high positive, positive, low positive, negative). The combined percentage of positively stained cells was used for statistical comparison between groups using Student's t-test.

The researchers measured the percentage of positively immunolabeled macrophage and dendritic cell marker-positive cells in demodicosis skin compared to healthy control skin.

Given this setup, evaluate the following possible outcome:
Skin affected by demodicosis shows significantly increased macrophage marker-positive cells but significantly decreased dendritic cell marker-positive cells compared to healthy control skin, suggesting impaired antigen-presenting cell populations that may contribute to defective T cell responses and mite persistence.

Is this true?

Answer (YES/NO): NO